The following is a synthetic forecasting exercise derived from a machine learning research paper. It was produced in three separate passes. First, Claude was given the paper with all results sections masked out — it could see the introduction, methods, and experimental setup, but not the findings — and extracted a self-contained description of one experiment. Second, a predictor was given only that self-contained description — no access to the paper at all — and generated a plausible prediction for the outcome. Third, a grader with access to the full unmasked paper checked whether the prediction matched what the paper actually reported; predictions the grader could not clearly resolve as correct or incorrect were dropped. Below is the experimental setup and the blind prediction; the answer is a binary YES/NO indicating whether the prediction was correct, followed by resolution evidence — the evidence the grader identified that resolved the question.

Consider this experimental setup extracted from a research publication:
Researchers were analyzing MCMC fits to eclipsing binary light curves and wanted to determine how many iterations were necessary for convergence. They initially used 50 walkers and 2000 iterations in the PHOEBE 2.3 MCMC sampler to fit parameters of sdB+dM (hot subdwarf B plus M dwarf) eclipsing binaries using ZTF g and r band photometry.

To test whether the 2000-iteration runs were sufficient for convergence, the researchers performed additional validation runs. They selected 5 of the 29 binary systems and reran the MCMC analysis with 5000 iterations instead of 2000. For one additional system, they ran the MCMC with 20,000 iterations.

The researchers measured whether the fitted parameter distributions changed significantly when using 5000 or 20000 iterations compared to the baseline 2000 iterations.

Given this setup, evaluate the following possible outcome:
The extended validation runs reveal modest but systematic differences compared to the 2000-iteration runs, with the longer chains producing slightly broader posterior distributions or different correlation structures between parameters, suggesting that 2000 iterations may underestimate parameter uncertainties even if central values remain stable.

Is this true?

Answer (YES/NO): NO